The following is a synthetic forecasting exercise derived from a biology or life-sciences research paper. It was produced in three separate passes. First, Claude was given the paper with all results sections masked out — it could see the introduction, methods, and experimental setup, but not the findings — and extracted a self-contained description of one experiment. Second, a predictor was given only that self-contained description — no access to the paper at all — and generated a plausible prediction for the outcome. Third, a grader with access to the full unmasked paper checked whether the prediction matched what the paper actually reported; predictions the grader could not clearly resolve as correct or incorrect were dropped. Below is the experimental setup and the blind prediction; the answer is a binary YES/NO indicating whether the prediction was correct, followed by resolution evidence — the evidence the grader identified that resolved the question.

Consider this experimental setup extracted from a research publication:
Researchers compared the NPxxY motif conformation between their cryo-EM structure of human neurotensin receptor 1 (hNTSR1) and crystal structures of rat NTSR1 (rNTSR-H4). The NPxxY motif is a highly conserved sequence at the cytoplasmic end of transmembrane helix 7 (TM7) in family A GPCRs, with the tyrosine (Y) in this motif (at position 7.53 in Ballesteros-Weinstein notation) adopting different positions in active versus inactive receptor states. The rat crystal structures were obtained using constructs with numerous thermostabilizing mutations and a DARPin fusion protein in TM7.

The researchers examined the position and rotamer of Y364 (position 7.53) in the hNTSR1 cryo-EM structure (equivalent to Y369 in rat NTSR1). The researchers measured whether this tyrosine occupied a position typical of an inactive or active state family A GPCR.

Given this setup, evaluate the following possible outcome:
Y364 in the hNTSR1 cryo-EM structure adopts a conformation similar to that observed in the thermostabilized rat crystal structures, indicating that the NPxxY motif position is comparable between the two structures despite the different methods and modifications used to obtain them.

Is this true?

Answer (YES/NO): NO